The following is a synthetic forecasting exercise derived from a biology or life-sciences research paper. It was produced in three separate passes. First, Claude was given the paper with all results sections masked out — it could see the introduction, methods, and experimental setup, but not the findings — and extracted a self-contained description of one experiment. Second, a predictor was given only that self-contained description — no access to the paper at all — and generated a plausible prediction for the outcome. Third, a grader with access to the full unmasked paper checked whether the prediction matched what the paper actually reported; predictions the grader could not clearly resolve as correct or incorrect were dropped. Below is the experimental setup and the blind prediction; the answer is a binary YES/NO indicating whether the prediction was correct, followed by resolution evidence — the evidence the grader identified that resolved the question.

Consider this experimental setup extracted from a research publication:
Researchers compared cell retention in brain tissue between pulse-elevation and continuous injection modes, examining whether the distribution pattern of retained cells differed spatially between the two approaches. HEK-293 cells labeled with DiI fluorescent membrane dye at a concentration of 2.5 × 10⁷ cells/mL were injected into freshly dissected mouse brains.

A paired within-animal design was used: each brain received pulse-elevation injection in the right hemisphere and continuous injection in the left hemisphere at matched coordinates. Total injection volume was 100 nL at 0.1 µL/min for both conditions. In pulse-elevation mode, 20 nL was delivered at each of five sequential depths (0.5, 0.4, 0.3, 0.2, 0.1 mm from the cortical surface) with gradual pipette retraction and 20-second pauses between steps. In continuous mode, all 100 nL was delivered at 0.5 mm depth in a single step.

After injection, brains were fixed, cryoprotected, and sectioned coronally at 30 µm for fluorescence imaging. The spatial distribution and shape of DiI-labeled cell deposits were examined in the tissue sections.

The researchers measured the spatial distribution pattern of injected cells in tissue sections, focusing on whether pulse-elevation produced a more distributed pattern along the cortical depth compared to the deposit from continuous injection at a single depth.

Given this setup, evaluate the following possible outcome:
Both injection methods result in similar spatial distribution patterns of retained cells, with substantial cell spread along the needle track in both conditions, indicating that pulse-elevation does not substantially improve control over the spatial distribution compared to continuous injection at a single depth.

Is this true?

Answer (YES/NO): NO